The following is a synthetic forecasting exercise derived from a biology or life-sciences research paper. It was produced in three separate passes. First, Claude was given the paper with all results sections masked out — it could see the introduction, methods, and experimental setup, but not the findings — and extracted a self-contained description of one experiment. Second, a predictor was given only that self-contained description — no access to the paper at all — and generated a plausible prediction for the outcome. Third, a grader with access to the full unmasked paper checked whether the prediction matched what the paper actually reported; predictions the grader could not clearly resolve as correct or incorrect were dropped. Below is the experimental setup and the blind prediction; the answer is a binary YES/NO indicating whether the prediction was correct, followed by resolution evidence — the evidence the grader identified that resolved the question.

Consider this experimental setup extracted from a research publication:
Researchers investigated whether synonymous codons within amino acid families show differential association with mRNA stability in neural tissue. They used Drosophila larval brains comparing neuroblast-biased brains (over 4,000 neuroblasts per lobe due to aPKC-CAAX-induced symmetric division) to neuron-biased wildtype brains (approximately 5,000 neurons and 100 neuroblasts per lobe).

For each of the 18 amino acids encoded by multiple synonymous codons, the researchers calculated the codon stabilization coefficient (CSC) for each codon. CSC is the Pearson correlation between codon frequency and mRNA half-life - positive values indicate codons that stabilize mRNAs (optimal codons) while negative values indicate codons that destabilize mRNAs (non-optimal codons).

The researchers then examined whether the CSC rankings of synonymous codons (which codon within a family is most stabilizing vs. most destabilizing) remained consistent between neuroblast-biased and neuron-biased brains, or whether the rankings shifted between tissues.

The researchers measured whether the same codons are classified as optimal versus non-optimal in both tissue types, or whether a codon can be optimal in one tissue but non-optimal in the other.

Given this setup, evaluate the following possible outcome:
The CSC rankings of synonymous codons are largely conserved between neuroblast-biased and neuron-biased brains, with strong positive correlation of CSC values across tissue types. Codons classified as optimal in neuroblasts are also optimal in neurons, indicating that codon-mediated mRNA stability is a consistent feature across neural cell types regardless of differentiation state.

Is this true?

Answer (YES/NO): YES